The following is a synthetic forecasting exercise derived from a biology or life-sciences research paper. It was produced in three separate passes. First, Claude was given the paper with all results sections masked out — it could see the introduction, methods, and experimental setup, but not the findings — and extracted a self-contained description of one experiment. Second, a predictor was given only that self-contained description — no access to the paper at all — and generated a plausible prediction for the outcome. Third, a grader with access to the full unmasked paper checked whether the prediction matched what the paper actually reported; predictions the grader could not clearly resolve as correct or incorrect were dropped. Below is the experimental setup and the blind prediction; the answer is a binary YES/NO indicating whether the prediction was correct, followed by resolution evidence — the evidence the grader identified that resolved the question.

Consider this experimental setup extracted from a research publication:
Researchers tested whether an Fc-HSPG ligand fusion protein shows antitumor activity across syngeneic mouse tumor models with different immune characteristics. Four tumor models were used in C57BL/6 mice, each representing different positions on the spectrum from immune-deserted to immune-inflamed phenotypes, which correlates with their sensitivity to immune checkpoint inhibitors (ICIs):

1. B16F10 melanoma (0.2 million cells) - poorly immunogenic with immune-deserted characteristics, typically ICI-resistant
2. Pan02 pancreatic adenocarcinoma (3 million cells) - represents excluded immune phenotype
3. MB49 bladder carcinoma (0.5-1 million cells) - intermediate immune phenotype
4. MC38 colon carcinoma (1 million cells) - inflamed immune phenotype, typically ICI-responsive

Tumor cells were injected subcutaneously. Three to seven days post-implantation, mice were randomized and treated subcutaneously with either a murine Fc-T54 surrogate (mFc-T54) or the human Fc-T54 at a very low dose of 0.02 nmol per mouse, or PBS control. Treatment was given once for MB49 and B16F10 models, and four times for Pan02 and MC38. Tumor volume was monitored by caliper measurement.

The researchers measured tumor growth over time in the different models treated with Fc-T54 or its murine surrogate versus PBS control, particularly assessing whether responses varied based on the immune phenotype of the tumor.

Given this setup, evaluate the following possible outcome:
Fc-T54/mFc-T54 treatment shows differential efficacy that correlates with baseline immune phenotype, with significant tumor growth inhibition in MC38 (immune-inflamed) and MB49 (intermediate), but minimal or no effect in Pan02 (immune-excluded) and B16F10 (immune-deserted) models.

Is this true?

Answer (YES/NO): NO